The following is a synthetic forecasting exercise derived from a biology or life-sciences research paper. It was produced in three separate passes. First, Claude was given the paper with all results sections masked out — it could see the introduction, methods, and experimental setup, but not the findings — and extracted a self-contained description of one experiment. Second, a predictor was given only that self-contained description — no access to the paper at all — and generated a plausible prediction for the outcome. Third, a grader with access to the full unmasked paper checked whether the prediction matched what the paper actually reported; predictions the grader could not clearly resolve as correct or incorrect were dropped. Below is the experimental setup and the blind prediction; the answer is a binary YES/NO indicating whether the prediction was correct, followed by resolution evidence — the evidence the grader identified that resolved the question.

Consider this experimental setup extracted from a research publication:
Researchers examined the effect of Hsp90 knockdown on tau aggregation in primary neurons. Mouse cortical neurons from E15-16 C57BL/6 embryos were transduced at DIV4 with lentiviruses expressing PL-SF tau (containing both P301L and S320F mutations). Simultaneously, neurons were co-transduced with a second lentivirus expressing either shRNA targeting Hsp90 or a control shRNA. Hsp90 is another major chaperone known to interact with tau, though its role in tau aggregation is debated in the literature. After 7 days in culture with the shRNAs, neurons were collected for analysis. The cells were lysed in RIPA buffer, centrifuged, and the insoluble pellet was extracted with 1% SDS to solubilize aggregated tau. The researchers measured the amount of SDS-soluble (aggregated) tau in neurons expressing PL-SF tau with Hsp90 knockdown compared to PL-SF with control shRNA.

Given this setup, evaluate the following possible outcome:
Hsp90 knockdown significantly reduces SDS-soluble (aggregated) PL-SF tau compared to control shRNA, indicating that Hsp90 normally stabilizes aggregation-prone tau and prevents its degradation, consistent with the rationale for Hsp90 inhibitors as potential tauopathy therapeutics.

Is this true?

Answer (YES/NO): NO